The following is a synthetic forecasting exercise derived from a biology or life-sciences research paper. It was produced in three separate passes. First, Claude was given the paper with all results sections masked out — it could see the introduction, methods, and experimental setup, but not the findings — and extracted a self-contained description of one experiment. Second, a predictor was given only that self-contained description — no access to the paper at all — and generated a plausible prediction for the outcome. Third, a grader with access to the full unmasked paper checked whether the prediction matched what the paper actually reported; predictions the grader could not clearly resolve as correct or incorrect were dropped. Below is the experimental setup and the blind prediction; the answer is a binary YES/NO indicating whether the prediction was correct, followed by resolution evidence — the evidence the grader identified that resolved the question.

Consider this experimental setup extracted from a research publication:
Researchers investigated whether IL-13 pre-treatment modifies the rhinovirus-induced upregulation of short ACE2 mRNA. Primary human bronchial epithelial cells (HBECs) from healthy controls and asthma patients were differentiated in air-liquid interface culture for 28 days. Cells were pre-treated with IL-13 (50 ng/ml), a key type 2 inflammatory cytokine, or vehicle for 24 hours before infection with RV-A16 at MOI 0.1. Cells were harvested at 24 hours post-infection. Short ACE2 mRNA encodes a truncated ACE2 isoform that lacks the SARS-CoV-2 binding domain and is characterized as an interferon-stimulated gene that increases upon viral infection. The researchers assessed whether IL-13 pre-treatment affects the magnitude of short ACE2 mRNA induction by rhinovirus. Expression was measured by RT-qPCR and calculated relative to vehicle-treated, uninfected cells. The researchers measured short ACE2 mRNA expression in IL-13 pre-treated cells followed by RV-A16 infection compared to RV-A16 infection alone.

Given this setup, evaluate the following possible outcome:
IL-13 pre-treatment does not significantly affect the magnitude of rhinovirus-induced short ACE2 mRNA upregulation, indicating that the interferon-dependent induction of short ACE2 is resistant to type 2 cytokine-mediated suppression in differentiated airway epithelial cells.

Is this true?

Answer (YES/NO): YES